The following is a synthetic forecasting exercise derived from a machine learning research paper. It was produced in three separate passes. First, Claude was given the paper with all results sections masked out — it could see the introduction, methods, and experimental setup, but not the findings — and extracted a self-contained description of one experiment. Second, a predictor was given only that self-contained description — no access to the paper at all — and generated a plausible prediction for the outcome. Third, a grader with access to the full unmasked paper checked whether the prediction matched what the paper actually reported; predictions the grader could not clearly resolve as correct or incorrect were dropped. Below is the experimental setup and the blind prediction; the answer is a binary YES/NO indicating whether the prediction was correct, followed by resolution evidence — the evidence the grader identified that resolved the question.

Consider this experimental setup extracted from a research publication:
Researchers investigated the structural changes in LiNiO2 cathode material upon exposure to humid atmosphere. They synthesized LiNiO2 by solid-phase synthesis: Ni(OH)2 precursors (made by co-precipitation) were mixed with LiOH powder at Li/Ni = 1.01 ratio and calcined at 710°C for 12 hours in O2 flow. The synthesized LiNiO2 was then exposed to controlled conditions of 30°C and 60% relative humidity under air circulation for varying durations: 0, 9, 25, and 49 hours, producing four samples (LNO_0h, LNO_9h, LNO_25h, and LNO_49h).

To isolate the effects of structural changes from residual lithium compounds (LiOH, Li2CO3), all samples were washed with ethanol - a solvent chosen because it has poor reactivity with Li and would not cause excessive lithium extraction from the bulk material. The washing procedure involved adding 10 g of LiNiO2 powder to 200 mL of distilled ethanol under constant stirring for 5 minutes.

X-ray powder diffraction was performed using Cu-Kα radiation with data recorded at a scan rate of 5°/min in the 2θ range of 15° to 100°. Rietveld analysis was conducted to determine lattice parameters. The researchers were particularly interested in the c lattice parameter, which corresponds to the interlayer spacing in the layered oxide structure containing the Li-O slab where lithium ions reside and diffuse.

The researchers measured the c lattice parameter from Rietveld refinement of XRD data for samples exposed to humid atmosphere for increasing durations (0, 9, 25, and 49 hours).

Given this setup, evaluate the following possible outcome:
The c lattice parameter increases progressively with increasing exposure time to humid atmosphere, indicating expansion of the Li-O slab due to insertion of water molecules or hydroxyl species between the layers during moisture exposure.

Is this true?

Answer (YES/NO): NO